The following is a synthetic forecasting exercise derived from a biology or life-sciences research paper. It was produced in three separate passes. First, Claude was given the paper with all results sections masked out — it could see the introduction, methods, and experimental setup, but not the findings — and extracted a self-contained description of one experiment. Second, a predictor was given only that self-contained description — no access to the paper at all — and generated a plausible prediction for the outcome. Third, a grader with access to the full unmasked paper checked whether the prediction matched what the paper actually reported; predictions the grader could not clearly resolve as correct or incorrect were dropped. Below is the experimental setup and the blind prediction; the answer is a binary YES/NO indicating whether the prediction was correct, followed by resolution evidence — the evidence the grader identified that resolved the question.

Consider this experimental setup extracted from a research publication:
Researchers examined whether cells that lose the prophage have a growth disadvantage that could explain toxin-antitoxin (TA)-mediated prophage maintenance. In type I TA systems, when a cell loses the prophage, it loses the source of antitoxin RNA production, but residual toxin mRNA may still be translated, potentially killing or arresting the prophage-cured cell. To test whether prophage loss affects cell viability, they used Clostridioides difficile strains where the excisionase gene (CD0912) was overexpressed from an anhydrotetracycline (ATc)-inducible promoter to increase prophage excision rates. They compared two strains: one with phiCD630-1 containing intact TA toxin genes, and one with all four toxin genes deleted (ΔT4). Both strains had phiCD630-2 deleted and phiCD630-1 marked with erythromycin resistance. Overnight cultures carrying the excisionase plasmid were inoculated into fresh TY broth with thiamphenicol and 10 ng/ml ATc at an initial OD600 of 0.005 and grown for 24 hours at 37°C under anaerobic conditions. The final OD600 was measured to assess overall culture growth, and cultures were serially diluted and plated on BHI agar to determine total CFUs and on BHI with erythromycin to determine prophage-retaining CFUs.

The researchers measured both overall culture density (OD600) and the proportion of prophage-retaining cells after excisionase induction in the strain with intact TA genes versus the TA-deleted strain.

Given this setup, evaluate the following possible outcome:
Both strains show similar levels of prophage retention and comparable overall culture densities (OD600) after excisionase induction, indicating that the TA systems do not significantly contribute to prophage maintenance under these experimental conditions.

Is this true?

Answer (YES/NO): NO